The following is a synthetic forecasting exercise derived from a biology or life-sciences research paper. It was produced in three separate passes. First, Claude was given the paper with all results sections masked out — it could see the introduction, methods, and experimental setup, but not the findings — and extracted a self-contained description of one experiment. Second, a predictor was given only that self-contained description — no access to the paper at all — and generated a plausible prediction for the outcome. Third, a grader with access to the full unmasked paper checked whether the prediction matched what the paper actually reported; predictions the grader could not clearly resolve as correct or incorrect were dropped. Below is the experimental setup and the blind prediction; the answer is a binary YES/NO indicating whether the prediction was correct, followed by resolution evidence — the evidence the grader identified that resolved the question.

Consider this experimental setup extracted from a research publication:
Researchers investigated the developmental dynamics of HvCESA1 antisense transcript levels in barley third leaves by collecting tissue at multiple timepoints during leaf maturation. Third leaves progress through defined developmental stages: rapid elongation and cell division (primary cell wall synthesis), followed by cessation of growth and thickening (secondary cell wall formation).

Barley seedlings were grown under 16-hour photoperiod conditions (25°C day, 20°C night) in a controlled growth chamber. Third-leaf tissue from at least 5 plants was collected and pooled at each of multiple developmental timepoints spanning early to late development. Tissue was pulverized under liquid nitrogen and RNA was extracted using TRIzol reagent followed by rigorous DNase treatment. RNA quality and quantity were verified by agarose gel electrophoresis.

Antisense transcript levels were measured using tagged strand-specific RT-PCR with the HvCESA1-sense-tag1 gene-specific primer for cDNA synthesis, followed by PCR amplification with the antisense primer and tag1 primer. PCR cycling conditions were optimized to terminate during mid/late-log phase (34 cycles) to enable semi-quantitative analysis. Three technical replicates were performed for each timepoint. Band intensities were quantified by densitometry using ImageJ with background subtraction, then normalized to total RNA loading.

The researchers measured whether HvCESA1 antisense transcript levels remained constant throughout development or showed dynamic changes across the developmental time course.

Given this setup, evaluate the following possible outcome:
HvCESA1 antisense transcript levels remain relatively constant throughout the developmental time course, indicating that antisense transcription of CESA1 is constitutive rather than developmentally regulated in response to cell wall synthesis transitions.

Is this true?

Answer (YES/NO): NO